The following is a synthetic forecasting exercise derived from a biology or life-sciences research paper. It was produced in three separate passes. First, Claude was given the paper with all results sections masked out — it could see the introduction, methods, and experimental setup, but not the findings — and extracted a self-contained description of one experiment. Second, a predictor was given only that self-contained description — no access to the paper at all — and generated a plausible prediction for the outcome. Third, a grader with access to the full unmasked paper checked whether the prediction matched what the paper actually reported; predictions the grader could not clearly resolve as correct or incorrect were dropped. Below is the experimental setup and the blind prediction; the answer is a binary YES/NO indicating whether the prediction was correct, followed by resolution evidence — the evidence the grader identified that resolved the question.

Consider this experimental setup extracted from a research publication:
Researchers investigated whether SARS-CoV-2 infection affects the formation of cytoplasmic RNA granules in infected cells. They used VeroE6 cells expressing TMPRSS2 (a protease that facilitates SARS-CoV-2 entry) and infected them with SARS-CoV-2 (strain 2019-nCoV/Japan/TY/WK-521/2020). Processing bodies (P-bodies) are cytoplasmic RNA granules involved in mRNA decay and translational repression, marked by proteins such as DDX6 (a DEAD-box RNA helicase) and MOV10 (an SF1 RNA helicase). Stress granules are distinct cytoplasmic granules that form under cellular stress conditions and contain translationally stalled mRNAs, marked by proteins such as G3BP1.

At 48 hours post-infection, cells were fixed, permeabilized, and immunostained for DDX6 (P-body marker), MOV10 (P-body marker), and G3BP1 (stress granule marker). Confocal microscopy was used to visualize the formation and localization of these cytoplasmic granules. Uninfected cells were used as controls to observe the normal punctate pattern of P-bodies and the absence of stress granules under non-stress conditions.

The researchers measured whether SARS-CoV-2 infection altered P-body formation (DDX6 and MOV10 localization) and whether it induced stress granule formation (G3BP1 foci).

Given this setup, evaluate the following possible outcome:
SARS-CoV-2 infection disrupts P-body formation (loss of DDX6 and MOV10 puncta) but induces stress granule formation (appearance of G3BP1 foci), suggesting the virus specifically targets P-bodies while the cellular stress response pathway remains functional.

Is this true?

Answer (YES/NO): NO